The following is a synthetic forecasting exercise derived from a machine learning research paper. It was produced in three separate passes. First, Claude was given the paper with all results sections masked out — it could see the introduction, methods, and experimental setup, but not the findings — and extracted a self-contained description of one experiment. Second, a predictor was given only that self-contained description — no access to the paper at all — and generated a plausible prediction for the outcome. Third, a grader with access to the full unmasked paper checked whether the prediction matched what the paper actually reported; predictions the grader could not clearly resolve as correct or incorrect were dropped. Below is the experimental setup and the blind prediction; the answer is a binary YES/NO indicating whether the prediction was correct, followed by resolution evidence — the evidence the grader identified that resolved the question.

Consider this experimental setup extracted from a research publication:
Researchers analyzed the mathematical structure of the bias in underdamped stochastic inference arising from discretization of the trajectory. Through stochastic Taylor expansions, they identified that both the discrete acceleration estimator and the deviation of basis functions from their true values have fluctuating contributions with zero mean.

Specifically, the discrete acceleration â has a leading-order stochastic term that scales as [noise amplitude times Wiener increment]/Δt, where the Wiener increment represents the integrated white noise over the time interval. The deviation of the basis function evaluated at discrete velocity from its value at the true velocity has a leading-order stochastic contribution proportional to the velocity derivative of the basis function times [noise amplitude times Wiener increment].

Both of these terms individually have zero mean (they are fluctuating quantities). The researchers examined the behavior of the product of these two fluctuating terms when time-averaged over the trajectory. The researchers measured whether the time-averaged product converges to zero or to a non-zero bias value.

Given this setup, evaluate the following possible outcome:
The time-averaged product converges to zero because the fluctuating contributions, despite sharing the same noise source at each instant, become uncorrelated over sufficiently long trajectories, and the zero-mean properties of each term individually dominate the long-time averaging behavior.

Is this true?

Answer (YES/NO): NO